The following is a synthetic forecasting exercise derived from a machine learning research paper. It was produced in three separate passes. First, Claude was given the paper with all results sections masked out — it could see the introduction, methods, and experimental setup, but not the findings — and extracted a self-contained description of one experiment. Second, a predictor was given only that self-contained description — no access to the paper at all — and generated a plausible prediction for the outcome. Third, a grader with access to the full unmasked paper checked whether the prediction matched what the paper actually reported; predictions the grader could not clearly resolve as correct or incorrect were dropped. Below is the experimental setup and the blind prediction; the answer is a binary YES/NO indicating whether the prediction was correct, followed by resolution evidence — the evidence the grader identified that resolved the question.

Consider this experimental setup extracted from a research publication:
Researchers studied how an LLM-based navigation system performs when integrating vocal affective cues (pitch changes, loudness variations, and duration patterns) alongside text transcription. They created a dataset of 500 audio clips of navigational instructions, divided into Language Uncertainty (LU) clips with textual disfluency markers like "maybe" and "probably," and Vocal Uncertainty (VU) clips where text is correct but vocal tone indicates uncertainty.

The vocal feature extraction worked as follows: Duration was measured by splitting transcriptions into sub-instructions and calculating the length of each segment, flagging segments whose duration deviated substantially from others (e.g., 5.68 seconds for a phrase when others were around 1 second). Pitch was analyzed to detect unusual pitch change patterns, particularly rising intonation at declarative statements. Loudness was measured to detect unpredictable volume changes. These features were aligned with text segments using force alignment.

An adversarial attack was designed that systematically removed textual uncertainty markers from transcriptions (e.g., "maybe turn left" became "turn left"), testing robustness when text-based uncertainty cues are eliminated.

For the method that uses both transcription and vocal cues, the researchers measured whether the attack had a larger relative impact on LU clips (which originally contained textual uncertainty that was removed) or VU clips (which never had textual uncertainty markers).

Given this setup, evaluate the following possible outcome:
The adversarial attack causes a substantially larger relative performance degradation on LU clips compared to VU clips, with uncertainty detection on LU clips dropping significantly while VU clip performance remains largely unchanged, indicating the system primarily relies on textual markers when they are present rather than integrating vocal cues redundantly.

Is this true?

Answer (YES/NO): NO